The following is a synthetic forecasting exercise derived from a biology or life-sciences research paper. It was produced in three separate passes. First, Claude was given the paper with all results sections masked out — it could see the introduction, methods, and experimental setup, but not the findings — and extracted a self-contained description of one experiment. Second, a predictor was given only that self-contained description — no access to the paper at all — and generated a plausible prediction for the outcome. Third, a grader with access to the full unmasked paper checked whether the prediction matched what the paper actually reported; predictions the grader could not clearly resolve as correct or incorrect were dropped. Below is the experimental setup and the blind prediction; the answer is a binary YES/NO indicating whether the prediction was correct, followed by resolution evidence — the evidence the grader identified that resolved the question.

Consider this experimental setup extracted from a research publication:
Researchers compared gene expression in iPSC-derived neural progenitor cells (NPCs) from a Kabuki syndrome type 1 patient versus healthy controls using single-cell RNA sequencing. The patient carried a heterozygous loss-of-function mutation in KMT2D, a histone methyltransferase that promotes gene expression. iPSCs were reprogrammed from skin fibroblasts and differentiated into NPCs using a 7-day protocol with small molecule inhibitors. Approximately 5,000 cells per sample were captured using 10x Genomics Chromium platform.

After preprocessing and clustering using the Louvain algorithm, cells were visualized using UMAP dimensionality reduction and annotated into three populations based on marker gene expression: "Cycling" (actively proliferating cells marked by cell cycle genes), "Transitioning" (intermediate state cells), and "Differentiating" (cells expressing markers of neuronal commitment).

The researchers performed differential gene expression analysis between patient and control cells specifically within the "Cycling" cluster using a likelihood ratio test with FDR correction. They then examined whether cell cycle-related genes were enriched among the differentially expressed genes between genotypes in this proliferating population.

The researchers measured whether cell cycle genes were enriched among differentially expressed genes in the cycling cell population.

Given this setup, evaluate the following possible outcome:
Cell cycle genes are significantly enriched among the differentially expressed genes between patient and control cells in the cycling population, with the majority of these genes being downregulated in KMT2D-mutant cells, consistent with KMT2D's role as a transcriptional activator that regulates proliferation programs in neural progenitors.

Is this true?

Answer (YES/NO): NO